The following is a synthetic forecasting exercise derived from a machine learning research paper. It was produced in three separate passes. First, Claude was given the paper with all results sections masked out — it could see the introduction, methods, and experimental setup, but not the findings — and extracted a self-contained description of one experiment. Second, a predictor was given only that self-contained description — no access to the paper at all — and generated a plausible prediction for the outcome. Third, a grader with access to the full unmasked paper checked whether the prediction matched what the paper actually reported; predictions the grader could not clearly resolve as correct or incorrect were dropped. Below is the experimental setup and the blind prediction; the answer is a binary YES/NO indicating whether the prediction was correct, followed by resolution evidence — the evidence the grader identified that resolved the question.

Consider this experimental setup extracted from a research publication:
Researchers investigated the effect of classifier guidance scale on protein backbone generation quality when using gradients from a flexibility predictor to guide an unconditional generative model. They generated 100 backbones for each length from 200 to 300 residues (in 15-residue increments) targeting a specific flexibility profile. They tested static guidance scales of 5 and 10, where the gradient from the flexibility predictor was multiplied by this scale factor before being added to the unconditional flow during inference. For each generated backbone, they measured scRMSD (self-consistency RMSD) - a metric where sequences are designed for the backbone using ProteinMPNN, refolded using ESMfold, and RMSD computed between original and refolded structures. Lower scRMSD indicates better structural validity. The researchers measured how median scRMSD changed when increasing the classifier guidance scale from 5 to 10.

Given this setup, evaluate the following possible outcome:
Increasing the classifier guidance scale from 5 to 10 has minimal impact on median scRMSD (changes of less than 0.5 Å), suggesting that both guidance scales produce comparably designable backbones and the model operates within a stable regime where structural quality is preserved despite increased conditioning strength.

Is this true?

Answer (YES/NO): NO